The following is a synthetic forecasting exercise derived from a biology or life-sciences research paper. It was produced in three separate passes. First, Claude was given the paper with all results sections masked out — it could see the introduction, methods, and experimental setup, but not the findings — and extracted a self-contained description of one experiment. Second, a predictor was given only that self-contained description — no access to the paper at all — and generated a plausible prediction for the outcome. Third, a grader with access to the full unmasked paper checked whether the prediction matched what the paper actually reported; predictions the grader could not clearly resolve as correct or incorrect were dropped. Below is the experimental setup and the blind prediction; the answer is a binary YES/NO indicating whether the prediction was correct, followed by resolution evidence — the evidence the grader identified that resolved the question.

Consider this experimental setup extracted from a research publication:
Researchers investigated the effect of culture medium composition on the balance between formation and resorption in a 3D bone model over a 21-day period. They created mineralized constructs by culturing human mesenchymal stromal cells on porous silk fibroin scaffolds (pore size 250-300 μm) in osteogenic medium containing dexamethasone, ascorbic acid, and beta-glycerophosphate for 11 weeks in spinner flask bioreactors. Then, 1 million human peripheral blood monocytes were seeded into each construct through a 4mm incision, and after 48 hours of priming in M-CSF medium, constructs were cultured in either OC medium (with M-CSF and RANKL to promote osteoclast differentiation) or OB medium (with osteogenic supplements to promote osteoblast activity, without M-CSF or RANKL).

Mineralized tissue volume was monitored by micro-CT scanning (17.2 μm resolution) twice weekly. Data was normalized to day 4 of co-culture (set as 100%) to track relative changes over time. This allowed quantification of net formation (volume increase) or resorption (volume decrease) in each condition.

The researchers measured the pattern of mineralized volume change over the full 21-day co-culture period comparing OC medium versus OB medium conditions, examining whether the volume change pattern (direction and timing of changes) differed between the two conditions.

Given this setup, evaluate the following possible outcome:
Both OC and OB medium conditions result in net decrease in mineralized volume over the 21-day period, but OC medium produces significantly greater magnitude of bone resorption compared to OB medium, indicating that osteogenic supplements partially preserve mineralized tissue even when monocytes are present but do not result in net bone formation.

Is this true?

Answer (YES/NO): NO